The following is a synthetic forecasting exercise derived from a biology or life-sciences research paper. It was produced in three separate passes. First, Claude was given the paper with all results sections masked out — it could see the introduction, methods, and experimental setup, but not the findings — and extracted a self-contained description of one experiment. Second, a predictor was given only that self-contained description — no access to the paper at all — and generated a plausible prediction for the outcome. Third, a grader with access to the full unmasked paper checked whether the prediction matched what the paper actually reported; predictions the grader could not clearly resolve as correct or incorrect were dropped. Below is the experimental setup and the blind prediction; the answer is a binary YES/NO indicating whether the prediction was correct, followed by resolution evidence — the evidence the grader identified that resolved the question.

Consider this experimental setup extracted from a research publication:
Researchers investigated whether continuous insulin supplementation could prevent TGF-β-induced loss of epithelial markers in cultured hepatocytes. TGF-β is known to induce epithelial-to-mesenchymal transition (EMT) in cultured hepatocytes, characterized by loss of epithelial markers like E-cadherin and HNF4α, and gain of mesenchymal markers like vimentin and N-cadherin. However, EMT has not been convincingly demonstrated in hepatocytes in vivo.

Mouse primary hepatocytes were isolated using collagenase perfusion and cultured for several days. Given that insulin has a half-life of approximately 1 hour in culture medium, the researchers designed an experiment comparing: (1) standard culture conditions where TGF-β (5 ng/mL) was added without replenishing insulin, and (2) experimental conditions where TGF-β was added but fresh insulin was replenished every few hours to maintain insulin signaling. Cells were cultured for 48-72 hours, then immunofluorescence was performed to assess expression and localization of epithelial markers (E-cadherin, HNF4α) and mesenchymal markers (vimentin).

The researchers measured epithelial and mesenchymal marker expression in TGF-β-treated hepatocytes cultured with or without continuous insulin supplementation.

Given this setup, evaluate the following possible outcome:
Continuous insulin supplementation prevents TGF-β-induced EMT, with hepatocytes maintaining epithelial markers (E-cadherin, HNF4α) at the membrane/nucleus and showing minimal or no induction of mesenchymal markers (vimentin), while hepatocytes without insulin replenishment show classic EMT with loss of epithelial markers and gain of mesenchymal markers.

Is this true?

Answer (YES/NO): YES